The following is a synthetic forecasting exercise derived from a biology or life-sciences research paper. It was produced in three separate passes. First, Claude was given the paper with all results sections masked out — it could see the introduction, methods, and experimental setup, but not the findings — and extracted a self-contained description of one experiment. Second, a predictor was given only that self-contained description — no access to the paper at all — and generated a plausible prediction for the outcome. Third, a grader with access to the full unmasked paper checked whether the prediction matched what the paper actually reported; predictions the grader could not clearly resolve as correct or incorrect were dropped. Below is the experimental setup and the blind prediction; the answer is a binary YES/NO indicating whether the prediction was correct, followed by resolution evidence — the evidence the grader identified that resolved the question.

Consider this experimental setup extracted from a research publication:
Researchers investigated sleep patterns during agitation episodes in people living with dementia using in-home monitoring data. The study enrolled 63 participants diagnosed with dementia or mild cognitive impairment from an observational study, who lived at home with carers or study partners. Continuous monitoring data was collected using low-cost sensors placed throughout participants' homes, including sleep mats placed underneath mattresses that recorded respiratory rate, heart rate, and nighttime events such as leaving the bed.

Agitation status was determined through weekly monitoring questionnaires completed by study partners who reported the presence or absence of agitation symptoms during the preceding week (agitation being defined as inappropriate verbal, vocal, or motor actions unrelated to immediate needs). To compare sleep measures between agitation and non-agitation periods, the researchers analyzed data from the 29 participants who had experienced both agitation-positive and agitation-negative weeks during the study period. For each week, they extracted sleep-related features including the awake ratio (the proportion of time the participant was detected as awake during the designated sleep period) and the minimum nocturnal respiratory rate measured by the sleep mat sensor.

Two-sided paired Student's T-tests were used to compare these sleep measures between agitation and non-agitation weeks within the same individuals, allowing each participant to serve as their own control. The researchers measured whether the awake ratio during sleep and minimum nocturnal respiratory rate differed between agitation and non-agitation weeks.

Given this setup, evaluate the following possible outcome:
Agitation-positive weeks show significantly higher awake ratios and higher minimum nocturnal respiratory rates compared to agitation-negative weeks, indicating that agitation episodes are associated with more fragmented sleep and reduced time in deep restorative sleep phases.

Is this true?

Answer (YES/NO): NO